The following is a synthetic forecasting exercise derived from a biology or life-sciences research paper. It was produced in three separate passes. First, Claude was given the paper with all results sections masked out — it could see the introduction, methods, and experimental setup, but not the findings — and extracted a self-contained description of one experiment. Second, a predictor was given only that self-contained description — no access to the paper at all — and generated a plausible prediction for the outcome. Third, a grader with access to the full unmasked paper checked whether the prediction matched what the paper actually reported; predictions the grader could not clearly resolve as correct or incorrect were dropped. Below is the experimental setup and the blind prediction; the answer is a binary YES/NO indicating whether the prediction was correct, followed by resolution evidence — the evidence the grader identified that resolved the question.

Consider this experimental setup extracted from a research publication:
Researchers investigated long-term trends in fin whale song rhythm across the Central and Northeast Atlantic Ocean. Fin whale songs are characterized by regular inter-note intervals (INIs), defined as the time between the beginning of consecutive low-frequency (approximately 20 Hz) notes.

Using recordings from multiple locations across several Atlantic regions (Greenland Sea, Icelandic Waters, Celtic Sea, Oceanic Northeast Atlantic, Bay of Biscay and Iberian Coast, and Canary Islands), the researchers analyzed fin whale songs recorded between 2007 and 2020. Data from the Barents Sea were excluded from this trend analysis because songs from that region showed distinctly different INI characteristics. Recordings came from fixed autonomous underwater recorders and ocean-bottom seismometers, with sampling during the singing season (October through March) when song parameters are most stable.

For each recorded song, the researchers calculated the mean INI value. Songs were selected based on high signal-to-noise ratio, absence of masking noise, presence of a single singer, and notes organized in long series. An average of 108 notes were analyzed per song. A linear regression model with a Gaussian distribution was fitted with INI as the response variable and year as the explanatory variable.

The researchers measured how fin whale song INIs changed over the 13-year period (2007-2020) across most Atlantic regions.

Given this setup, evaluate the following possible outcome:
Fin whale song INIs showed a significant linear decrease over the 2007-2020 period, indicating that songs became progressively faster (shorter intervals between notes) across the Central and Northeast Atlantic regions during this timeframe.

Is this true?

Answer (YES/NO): NO